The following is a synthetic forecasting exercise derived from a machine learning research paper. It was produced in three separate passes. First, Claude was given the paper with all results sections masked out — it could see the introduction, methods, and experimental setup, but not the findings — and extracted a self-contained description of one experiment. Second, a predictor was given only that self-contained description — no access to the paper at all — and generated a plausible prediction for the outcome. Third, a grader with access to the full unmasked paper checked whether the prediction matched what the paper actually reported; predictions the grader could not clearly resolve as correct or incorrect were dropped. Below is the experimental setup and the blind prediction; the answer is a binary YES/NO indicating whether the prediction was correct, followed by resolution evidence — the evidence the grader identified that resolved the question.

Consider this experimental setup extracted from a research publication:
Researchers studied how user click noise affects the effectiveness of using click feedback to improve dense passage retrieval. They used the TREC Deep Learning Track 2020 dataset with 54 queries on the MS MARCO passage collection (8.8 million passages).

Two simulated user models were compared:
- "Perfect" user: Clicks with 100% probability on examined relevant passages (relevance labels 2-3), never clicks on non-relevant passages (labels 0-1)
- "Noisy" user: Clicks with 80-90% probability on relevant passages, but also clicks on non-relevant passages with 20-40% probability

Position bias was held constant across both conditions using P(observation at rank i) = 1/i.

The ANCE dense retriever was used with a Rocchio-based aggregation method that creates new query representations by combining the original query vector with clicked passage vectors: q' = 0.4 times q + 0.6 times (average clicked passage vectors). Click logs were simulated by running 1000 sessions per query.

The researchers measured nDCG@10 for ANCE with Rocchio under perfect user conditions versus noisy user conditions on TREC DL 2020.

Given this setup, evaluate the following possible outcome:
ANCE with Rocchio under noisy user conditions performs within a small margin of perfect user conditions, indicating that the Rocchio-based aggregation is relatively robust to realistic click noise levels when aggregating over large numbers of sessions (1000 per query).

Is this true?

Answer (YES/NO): NO